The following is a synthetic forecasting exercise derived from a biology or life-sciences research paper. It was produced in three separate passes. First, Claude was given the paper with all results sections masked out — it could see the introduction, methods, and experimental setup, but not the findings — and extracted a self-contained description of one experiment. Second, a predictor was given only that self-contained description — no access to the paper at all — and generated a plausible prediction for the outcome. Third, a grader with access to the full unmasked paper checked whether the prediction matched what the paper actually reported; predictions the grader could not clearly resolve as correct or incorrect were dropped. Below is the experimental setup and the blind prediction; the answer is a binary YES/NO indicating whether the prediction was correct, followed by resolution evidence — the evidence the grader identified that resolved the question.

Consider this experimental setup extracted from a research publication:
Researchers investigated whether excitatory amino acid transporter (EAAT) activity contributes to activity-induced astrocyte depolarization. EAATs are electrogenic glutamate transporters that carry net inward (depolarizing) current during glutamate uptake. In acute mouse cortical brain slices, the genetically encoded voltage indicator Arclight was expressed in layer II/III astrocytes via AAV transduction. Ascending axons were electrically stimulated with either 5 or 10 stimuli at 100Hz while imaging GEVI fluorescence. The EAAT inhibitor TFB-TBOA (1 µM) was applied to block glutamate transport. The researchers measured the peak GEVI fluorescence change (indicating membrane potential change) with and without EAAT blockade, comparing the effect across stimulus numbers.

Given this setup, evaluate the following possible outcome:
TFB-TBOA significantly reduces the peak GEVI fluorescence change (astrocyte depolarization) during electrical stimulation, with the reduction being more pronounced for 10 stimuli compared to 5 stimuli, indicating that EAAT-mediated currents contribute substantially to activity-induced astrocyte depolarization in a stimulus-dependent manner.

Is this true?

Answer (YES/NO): NO